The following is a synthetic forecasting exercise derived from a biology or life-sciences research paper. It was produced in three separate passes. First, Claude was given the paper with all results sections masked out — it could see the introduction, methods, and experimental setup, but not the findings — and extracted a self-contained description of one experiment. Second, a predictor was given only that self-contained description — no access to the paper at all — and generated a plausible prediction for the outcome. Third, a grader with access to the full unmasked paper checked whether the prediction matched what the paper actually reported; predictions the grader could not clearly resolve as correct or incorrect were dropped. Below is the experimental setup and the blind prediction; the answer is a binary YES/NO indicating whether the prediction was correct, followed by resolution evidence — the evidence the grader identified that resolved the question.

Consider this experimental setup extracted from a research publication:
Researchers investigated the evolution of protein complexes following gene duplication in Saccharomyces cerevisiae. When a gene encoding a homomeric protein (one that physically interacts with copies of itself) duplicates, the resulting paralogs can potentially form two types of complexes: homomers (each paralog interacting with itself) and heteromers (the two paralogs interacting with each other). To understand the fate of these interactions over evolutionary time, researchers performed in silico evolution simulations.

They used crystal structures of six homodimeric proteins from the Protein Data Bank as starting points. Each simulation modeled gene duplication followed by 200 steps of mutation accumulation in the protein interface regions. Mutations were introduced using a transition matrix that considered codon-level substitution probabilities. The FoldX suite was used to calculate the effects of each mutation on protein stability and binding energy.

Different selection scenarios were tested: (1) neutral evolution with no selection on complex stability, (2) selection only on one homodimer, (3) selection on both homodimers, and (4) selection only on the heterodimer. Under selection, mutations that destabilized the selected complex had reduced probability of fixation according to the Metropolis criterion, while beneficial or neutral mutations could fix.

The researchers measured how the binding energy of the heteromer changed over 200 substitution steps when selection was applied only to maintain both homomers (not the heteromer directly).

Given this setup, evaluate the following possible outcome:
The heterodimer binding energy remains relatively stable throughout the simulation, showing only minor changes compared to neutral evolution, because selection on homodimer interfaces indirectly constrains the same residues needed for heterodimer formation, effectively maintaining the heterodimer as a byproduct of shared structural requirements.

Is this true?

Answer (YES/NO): YES